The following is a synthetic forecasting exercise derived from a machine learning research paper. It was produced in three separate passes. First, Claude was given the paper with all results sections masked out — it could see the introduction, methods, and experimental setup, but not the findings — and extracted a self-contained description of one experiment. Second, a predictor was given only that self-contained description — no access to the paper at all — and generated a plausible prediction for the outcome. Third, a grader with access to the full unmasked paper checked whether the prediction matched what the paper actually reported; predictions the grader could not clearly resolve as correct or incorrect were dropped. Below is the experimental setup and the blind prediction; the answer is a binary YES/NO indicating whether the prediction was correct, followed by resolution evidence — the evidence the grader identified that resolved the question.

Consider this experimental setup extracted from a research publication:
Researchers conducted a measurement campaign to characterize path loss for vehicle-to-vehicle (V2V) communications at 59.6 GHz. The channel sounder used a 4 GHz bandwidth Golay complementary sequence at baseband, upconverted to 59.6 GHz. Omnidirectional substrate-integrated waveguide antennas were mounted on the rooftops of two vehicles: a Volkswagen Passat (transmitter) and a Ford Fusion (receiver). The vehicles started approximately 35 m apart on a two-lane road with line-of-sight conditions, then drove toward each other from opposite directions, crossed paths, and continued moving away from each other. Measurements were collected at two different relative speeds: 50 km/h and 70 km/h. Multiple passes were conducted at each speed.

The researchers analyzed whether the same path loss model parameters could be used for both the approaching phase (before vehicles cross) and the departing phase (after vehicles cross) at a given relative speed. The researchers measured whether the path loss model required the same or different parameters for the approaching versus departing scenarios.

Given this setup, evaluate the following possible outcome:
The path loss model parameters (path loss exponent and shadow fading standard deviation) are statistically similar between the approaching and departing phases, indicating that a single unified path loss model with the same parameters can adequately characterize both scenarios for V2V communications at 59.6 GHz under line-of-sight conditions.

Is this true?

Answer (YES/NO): NO